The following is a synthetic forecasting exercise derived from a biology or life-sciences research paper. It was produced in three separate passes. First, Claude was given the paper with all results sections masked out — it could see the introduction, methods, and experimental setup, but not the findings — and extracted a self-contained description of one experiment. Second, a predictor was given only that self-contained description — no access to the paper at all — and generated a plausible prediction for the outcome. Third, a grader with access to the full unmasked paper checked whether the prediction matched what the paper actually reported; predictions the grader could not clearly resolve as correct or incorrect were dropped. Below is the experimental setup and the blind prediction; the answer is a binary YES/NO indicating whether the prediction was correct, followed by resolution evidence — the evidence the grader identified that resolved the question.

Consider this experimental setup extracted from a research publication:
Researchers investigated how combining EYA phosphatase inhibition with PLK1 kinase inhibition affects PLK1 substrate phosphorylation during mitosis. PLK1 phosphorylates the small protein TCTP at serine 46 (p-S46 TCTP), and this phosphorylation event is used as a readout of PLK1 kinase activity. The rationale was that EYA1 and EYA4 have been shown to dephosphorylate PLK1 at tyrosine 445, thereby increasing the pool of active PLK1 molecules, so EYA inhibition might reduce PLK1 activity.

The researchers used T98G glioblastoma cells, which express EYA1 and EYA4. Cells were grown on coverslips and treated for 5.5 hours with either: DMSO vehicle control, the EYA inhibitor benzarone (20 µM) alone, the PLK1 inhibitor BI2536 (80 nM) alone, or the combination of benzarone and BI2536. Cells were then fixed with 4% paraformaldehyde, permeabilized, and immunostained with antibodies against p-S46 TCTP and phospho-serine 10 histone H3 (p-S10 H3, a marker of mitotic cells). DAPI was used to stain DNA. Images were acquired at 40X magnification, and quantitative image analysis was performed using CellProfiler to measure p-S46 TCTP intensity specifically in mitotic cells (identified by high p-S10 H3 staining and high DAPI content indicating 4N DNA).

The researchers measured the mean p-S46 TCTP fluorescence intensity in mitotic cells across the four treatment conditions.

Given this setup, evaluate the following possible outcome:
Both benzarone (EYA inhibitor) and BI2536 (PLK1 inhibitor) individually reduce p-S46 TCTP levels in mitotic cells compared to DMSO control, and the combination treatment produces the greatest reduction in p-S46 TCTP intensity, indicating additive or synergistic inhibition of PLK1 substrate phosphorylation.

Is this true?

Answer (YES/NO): NO